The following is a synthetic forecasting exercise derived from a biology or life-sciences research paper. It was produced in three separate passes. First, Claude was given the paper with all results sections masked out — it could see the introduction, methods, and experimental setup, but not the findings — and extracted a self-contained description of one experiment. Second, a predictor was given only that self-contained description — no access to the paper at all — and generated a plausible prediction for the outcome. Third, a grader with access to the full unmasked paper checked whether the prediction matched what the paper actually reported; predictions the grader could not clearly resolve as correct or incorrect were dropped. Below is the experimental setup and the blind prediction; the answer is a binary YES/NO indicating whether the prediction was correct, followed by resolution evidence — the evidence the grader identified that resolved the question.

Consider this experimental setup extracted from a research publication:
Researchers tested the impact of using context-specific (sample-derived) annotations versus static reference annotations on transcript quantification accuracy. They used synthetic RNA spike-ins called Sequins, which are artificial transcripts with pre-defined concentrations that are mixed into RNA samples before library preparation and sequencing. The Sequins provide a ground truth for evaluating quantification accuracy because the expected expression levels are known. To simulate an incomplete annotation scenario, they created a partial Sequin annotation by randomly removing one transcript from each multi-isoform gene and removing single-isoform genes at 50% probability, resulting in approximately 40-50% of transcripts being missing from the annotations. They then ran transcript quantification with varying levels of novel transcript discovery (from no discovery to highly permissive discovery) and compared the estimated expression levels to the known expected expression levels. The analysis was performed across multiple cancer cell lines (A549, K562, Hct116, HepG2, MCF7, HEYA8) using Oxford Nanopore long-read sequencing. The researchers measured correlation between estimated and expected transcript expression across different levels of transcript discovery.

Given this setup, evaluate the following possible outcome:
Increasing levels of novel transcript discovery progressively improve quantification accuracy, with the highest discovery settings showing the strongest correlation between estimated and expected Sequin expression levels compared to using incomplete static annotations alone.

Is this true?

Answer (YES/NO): NO